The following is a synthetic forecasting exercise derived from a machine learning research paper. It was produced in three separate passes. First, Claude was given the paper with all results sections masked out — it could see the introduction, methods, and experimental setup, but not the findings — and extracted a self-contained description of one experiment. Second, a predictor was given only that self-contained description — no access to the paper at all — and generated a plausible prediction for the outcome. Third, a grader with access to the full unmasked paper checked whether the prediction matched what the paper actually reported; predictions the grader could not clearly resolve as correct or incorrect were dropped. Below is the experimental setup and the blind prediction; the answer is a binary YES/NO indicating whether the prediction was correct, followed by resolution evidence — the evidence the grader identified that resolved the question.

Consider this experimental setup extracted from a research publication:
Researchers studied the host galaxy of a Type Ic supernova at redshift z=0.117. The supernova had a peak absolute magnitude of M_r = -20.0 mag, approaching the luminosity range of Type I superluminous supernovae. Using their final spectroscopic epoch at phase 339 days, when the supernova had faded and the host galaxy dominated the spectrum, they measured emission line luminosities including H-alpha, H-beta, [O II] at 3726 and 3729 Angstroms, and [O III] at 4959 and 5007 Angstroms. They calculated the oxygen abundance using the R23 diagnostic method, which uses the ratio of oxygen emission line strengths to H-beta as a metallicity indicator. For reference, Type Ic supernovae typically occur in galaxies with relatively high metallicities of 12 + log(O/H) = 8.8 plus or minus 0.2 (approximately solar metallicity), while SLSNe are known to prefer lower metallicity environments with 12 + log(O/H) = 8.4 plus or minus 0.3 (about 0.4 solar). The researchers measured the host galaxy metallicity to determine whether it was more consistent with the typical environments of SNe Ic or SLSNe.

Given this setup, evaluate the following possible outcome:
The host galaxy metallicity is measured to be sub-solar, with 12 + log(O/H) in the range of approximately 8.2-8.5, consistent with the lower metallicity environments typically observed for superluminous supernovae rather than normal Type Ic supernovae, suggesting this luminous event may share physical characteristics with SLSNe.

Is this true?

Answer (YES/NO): NO